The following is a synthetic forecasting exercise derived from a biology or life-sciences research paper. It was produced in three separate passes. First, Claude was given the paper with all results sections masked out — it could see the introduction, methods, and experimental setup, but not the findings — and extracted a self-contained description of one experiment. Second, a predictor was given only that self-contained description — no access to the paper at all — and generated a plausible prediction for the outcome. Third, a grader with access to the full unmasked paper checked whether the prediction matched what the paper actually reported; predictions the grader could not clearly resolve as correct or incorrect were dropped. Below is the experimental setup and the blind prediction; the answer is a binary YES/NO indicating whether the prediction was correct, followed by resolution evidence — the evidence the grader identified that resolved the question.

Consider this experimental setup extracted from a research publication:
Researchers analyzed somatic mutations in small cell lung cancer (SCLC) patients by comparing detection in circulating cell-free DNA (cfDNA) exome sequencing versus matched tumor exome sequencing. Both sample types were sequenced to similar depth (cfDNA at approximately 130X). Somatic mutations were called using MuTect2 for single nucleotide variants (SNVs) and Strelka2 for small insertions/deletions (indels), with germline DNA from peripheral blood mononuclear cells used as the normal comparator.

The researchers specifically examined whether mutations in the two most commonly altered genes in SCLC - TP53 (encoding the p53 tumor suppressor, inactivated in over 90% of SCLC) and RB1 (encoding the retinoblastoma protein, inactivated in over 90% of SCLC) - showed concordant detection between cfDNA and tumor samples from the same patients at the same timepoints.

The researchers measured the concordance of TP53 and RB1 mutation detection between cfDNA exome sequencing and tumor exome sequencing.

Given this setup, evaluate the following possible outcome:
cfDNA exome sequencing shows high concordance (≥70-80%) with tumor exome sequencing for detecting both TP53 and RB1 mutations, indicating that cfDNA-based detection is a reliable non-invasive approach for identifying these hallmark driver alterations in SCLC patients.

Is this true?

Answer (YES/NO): YES